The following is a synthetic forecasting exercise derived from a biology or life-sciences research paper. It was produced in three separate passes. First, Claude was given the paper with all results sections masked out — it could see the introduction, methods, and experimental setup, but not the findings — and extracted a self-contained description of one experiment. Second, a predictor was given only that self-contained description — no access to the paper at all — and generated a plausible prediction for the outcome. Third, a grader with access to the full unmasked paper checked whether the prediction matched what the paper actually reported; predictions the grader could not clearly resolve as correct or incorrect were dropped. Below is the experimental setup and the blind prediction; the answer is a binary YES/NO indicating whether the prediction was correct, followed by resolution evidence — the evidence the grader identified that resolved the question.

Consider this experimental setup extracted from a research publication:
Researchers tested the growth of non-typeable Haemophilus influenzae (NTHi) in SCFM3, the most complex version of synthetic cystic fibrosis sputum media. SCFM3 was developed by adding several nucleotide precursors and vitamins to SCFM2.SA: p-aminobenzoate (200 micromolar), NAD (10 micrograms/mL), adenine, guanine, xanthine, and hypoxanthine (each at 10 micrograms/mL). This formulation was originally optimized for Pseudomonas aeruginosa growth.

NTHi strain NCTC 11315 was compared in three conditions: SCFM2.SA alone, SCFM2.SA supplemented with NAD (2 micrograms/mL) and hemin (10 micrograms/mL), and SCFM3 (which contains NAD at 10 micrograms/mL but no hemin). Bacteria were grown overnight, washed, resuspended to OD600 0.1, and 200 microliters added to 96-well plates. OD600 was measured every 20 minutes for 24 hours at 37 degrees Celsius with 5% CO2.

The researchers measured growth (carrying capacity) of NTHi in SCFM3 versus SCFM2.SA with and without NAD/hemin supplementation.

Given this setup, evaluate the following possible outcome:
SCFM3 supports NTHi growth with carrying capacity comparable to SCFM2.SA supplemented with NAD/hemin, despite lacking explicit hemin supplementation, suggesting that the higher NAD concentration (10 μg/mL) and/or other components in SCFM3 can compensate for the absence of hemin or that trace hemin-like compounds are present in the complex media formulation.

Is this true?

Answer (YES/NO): NO